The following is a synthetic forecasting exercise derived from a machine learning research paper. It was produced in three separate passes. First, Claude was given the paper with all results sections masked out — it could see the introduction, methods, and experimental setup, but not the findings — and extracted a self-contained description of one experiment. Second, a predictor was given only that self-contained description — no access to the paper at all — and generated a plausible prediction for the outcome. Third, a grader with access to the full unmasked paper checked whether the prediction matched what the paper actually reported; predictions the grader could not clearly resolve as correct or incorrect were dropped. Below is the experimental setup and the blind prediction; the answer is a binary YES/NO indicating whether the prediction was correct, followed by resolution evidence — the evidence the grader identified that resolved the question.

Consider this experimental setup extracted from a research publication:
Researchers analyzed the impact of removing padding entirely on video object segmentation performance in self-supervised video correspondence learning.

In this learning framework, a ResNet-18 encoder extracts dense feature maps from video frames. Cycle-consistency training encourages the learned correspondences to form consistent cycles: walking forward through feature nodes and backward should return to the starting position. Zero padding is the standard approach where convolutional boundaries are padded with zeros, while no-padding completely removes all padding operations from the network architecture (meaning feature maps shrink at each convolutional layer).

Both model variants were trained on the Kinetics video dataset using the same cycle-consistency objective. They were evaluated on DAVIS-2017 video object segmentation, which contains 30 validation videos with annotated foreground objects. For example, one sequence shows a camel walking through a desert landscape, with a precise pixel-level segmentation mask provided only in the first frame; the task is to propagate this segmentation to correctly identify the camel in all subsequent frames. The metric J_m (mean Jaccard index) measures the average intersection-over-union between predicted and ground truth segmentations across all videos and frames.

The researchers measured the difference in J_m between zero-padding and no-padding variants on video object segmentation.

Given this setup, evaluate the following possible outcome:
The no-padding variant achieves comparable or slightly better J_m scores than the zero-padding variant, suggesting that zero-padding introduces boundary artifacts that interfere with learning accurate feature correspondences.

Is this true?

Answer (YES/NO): NO